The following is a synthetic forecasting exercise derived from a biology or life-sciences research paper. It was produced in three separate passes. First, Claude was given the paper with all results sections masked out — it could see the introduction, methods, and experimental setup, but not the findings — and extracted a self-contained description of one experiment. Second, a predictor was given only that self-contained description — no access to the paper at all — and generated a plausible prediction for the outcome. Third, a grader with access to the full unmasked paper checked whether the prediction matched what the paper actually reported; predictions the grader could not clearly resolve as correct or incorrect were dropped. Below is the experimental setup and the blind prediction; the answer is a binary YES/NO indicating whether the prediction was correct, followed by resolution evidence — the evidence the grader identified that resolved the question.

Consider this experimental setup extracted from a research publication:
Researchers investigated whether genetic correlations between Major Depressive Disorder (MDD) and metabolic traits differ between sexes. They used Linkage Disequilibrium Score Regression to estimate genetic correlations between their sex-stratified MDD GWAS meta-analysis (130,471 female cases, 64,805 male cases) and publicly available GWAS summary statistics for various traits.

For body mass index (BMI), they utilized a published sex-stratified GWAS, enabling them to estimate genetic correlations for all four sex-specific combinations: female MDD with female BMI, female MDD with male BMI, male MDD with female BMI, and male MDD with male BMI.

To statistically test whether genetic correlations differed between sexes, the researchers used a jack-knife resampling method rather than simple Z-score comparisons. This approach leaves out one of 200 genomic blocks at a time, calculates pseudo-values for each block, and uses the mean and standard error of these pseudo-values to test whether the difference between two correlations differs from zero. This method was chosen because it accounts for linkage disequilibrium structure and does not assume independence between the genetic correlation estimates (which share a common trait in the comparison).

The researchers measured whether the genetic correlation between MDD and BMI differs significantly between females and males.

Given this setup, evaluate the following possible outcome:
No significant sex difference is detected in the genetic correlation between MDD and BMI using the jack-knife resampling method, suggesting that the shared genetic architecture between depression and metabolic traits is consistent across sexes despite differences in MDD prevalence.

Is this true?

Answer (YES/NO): NO